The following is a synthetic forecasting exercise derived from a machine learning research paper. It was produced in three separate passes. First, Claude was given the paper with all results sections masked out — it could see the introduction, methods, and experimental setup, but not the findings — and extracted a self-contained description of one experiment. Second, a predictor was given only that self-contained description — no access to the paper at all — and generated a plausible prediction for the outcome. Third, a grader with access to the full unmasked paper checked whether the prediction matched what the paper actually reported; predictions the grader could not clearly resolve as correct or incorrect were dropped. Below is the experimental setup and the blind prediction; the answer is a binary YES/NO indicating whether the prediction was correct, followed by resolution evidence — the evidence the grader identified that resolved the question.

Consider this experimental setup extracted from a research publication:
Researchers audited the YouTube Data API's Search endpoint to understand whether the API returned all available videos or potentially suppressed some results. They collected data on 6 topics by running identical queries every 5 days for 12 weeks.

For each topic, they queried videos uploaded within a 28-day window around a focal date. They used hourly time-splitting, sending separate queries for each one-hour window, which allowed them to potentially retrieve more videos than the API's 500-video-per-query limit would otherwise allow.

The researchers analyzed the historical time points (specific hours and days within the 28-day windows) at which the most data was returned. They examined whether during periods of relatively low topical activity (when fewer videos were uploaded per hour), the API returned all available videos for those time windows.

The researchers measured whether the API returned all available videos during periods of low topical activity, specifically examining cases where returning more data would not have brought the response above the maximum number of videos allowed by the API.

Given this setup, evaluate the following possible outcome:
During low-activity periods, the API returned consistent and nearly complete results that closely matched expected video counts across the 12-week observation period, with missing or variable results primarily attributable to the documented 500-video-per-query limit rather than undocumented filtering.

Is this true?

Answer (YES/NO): NO